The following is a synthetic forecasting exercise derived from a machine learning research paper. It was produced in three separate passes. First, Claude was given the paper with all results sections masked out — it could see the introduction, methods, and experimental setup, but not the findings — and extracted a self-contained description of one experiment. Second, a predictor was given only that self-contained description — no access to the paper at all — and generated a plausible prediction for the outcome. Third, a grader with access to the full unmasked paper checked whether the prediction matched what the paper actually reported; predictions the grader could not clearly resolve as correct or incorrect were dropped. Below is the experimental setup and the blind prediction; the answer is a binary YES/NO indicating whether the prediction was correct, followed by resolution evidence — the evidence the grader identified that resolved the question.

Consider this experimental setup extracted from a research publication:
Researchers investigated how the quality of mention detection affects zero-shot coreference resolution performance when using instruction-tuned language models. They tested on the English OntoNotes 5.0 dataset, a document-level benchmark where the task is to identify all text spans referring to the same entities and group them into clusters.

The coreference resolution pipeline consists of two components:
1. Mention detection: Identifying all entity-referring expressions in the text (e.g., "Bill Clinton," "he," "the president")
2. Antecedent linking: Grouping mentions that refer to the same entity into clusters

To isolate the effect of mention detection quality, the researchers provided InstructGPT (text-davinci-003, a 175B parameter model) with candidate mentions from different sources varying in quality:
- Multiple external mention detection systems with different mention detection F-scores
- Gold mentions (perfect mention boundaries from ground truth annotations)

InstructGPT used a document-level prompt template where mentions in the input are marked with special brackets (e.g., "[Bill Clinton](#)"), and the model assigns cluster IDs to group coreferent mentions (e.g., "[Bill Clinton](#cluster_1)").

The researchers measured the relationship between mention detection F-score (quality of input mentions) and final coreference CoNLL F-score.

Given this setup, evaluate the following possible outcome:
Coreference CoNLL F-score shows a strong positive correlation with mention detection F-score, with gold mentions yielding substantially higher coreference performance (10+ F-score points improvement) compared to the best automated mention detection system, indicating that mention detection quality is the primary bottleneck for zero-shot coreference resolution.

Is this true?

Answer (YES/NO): YES